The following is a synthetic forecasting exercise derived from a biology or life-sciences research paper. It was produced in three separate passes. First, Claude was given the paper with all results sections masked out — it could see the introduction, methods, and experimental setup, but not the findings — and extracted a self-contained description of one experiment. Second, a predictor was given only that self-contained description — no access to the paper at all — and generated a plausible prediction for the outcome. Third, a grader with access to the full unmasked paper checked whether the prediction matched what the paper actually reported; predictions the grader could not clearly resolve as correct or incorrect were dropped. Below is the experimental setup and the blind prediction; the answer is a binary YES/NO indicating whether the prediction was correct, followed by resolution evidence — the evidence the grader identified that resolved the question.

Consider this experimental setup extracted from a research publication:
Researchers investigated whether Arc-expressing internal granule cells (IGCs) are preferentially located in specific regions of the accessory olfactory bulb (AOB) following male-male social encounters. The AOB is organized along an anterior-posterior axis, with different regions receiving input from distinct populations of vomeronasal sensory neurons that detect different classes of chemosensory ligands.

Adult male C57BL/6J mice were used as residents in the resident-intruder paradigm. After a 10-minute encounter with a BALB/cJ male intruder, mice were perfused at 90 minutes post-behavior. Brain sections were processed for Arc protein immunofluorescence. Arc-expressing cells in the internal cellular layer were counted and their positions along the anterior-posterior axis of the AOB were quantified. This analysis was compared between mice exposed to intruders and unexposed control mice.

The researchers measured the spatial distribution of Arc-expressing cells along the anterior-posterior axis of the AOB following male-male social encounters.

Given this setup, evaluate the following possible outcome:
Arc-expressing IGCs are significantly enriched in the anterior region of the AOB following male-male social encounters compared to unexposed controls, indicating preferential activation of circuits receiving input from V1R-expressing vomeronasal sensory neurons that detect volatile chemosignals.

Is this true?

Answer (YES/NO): NO